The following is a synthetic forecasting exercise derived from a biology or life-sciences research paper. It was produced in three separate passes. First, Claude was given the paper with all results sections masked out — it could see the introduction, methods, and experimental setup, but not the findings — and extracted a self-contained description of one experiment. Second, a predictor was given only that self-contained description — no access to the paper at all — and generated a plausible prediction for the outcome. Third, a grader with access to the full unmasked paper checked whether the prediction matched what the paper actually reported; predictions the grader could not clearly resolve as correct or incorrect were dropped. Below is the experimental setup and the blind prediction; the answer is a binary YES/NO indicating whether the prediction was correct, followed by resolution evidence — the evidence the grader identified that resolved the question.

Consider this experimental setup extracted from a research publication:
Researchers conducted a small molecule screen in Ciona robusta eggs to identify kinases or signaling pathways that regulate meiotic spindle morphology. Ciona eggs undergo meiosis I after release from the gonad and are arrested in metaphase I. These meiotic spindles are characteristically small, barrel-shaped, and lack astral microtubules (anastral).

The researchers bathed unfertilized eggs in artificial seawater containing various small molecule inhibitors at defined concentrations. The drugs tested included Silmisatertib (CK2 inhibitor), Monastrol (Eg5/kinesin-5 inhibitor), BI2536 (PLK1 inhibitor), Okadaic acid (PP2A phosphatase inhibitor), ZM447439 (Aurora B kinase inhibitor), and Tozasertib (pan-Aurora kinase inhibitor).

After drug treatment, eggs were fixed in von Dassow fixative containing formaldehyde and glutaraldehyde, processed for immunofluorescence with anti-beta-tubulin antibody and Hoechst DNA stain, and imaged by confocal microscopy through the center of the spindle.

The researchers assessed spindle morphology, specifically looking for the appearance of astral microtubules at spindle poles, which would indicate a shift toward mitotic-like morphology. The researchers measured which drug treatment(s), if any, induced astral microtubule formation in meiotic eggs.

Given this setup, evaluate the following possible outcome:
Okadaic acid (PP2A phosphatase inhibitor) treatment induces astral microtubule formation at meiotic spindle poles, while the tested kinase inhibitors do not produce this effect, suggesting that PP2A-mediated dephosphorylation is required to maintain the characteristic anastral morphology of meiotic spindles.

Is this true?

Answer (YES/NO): NO